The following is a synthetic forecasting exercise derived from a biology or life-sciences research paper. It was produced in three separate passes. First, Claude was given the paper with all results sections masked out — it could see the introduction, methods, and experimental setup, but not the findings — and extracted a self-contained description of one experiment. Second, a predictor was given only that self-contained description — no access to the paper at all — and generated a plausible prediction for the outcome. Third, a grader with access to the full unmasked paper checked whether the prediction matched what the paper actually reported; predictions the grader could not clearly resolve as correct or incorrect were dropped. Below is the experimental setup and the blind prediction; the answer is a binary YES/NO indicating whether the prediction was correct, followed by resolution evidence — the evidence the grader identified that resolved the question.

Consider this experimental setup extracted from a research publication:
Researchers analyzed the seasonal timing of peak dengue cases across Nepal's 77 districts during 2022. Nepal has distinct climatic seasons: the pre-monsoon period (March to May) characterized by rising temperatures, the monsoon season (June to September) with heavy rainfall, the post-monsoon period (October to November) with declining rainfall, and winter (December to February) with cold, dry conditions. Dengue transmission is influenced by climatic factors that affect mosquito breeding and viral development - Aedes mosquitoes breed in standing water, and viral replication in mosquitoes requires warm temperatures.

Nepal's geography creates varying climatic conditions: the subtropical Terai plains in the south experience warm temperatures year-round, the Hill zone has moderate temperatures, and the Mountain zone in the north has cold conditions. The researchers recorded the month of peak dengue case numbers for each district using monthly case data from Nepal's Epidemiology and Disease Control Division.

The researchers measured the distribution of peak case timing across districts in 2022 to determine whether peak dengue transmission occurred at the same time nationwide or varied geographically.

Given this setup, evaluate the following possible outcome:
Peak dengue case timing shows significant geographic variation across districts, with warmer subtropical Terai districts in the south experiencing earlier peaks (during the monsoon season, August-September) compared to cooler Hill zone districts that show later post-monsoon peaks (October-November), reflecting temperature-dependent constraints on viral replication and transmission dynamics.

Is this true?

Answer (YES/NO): NO